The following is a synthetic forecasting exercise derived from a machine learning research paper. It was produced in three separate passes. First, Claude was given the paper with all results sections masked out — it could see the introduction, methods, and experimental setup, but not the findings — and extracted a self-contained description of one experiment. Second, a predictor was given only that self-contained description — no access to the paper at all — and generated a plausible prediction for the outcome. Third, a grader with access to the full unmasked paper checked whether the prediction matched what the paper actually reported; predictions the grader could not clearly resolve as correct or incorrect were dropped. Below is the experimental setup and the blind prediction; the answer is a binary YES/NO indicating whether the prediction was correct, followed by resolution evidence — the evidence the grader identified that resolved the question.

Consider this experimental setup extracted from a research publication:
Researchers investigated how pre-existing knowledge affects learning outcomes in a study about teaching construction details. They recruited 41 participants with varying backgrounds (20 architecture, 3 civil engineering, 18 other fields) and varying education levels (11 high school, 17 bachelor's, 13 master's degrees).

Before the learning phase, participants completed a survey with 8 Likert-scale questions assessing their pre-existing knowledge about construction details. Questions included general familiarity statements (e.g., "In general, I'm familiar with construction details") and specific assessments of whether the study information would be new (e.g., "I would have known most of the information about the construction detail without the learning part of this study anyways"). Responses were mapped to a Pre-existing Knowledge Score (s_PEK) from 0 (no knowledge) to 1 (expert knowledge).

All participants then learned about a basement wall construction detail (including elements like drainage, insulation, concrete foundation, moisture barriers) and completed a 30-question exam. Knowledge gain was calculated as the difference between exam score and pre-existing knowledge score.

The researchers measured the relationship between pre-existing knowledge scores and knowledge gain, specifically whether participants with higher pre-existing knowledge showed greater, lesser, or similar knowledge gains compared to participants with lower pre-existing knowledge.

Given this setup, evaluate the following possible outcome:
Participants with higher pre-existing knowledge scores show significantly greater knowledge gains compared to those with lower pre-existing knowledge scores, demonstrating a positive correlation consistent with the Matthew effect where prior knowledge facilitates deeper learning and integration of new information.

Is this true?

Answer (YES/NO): NO